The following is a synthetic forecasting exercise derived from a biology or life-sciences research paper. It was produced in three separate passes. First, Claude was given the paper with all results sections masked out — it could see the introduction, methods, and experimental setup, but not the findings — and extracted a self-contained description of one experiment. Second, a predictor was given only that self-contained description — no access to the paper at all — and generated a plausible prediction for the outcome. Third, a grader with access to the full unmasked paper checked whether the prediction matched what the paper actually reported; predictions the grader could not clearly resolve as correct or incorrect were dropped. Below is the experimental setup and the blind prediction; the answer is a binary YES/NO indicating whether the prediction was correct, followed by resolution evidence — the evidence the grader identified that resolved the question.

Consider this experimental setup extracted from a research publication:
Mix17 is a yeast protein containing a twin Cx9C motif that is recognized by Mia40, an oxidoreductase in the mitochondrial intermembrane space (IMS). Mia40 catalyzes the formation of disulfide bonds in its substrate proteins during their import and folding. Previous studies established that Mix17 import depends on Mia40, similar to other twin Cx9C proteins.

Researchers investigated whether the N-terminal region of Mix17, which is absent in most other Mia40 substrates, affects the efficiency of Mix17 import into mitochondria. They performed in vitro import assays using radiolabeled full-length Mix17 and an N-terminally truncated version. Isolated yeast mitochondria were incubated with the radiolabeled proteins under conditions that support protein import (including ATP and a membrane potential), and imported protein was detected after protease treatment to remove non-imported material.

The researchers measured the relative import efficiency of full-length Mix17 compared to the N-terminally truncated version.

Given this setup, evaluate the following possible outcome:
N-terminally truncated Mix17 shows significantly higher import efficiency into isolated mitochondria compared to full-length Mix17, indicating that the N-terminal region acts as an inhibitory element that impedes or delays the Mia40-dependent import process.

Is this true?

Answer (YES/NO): NO